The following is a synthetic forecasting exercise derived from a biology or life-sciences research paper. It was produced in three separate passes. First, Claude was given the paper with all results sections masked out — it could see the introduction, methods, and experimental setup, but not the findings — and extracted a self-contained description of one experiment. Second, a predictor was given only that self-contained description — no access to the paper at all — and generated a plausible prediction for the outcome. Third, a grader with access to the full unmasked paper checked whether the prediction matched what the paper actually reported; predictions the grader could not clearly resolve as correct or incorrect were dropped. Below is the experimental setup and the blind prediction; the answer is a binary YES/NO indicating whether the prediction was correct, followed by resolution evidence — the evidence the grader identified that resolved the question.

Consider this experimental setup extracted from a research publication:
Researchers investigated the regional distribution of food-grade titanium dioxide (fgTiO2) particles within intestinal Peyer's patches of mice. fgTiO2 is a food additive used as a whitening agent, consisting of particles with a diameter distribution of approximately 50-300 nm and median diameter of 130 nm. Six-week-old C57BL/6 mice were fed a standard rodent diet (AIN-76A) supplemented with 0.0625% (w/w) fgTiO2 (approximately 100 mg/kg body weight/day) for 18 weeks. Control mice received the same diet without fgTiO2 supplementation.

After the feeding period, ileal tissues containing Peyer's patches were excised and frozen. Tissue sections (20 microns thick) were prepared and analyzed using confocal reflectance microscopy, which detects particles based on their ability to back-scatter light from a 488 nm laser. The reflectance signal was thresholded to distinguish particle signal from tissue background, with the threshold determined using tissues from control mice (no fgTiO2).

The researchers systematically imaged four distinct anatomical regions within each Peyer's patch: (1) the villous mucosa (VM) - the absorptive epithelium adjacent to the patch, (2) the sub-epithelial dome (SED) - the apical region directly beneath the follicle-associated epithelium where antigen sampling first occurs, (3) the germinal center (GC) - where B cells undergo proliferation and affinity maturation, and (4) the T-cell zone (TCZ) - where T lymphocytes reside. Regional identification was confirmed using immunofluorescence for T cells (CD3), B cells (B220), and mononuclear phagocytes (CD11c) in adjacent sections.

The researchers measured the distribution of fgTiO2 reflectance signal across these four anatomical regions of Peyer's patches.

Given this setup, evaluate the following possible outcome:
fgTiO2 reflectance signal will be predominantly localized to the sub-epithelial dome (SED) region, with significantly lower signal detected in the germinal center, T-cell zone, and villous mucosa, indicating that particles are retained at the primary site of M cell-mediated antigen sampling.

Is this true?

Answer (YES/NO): YES